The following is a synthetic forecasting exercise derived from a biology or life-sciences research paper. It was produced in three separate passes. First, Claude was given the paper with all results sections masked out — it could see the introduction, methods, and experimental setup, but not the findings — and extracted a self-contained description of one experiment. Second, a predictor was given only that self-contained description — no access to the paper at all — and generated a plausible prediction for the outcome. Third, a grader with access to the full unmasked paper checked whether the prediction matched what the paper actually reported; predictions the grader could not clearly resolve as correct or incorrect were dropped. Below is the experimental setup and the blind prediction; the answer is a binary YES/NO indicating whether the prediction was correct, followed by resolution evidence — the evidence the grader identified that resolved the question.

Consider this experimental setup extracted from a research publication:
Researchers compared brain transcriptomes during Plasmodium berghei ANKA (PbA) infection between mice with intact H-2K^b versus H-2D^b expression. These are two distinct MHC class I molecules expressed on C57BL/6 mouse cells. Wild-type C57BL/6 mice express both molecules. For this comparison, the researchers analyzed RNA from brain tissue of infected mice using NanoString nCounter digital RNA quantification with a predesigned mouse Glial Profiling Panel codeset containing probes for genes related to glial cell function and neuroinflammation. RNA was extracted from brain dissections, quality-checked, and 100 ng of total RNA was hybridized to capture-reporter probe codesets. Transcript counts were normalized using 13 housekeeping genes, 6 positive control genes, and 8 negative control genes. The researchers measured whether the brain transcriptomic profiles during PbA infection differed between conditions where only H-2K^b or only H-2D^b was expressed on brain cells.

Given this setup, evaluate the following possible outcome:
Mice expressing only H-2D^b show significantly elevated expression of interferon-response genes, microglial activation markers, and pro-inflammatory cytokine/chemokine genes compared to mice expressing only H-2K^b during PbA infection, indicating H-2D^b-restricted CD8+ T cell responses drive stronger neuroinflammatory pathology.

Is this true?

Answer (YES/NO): NO